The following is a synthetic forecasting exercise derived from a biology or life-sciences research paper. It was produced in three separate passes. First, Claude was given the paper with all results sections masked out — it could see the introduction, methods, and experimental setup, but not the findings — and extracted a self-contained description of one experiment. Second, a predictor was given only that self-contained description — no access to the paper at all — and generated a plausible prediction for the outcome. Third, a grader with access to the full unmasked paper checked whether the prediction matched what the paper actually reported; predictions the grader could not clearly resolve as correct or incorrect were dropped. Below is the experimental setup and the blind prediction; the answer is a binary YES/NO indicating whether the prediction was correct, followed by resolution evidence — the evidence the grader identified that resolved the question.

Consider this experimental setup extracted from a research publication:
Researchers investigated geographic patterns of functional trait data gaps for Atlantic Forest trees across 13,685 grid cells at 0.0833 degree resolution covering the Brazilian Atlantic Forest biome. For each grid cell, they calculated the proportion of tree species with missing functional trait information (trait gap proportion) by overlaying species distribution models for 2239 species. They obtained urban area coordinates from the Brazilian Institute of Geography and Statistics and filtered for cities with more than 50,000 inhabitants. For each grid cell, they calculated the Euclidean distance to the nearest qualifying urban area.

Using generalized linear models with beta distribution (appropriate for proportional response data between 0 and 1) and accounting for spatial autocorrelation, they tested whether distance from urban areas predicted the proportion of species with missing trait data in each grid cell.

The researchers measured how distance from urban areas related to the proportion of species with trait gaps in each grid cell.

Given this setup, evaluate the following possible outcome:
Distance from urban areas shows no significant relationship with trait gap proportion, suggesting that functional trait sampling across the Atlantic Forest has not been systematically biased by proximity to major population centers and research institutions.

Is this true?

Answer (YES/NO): NO